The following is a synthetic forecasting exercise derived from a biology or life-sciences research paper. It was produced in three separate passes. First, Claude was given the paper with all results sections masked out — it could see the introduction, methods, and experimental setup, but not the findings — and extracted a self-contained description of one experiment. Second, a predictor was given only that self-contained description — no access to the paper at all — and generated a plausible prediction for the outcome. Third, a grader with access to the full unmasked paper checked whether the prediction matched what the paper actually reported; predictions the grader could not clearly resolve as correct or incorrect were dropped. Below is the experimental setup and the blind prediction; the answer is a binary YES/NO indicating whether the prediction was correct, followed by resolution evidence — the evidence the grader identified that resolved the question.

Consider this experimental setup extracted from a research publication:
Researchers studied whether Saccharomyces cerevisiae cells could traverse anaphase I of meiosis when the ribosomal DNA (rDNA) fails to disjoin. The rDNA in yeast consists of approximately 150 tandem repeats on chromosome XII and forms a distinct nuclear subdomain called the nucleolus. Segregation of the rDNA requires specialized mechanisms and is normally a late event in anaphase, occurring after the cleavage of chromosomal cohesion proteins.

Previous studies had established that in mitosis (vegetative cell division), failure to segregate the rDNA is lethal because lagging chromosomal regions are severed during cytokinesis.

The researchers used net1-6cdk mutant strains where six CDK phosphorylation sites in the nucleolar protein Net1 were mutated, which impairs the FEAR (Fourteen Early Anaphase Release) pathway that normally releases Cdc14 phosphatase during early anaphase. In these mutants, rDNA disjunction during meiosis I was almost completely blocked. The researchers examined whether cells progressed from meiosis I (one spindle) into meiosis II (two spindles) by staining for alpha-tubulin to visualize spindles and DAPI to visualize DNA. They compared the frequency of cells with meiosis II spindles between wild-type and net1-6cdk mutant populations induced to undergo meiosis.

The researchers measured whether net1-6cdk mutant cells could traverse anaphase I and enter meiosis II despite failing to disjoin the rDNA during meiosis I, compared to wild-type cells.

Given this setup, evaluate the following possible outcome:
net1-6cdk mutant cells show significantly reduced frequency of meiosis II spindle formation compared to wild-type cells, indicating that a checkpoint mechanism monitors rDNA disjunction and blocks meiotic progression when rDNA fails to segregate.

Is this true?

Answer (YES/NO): NO